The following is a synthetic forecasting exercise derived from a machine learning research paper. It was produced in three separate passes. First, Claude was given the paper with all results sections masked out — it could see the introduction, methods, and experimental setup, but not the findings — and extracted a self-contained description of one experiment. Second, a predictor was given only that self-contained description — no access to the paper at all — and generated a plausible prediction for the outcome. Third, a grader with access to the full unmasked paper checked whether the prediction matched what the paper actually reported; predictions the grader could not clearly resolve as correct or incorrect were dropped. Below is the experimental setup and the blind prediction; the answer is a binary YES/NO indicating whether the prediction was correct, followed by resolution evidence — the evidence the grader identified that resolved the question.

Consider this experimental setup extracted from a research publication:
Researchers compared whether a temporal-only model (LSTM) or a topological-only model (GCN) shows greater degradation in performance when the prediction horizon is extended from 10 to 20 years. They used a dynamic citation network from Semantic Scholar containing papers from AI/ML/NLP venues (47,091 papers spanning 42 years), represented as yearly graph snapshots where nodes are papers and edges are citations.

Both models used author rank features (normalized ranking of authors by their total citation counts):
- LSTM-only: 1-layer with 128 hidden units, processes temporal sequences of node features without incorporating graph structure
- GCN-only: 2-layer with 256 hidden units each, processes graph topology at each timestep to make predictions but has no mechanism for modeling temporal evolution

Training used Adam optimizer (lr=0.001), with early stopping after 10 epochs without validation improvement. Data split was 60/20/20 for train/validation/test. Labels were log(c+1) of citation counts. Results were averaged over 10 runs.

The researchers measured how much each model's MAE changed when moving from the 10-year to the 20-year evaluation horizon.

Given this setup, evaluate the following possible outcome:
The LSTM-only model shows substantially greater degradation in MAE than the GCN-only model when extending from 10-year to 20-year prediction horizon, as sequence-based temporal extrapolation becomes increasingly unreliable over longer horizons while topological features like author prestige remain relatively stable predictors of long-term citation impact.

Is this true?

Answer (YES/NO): NO